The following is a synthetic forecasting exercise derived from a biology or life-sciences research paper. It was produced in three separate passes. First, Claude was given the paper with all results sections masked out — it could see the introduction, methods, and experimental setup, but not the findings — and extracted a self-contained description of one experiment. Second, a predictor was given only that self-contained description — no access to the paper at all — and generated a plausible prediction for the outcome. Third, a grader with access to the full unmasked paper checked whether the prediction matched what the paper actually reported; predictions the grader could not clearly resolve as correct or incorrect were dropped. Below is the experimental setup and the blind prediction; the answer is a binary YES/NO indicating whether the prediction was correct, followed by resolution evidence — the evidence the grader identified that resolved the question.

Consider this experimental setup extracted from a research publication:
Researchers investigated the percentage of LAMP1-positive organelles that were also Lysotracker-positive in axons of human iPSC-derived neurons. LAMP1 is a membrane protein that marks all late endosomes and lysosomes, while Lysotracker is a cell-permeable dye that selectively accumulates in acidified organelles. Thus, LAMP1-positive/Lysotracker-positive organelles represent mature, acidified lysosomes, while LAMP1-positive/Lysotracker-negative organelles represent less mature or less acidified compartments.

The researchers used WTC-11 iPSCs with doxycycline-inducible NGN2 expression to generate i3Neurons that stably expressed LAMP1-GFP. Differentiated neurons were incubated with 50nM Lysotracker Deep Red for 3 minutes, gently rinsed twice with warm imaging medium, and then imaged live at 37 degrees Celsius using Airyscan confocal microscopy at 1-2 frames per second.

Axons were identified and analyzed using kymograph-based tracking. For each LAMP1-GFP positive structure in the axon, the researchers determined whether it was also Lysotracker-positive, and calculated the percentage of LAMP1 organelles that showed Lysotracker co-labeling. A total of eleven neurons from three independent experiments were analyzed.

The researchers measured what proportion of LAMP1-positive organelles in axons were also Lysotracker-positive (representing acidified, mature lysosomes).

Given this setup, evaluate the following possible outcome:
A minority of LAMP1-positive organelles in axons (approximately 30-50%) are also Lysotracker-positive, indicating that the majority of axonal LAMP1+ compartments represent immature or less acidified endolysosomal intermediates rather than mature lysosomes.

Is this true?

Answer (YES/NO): NO